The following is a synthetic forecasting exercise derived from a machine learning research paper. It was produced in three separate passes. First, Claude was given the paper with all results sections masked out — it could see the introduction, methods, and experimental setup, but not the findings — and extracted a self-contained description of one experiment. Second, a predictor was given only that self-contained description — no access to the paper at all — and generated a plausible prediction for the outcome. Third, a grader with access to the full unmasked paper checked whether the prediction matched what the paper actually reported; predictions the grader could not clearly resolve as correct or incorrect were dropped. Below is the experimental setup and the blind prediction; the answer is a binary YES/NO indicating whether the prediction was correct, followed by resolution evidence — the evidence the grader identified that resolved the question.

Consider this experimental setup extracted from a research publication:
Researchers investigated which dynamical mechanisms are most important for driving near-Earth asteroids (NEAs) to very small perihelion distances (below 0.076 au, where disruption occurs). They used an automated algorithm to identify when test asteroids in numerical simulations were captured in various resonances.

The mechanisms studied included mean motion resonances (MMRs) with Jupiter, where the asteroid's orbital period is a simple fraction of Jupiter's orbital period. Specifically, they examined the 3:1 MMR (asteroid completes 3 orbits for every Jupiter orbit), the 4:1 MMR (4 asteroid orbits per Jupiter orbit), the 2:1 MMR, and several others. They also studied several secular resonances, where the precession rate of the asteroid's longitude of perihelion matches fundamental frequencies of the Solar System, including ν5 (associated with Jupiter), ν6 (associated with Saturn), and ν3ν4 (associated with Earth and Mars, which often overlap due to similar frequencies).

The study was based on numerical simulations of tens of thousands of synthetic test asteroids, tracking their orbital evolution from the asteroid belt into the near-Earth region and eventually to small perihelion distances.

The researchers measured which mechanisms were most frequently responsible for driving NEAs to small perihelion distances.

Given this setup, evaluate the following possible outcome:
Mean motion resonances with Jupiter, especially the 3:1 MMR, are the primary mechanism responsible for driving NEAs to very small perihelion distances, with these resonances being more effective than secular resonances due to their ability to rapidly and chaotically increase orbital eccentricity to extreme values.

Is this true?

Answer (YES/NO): NO